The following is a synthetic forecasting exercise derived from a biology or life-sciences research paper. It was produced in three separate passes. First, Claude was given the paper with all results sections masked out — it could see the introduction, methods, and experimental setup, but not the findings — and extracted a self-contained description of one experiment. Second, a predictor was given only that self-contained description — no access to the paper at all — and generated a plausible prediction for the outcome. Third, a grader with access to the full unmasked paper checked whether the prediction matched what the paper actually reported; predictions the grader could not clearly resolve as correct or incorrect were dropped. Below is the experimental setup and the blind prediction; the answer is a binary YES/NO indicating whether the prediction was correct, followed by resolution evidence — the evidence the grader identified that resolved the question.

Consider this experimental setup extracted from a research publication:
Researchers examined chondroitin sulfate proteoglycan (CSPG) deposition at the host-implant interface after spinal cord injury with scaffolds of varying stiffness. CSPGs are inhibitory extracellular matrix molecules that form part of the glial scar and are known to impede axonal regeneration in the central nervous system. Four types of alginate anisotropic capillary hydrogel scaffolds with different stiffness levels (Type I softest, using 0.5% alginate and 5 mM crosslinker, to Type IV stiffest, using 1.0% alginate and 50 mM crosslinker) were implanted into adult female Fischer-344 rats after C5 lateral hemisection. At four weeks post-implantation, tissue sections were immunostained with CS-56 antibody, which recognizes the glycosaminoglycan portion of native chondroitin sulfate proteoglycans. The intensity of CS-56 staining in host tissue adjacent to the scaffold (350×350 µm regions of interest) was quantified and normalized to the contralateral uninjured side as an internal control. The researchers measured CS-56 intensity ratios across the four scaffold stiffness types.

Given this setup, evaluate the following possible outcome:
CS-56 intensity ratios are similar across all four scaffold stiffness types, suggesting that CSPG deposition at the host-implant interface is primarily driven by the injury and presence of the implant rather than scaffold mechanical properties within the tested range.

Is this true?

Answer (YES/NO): NO